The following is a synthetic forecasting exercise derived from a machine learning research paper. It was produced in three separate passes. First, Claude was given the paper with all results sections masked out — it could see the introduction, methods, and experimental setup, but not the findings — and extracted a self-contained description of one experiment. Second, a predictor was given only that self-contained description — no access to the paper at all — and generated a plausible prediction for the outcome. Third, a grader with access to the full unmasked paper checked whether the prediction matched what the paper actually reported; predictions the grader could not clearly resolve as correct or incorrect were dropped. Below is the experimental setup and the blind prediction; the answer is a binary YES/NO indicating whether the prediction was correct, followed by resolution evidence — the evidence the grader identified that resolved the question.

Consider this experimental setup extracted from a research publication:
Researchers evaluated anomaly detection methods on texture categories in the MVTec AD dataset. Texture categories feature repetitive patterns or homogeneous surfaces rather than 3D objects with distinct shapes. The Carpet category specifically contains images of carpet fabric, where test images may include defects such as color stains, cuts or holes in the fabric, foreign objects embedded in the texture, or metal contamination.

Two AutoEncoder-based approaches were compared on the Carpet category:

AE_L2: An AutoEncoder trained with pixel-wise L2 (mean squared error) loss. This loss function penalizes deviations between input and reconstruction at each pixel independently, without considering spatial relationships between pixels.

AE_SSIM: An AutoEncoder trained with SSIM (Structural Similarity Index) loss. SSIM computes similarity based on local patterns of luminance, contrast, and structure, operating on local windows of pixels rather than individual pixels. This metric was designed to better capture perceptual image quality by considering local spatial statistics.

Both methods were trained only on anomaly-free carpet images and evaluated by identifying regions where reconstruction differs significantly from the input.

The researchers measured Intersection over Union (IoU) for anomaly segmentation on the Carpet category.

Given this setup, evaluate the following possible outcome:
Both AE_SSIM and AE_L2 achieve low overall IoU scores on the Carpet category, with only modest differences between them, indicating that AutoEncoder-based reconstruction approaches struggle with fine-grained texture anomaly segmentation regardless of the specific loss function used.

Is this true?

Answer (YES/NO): NO